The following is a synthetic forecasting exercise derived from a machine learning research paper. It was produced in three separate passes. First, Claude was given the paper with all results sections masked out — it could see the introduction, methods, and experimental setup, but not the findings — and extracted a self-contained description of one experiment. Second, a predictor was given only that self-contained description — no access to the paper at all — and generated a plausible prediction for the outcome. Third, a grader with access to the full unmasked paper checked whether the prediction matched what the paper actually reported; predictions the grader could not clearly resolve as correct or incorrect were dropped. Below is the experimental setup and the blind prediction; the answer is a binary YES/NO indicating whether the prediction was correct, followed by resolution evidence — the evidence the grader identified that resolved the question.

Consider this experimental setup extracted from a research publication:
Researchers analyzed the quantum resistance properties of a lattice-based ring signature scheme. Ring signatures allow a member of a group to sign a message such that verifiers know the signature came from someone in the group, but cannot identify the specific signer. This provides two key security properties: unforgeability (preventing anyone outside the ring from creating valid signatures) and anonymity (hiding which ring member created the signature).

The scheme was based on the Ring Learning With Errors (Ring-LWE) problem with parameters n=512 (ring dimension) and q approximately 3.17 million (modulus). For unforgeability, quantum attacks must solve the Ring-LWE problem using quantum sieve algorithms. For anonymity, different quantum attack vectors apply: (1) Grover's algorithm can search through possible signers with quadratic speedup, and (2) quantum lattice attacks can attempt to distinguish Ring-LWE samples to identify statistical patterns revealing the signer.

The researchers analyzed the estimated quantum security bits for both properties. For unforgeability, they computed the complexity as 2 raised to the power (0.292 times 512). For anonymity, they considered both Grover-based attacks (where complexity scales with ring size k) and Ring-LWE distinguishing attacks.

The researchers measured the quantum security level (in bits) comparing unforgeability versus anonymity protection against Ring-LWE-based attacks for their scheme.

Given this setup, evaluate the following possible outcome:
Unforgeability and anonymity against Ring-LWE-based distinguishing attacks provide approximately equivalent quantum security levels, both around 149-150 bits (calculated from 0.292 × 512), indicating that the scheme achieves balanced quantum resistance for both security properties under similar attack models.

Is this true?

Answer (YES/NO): NO